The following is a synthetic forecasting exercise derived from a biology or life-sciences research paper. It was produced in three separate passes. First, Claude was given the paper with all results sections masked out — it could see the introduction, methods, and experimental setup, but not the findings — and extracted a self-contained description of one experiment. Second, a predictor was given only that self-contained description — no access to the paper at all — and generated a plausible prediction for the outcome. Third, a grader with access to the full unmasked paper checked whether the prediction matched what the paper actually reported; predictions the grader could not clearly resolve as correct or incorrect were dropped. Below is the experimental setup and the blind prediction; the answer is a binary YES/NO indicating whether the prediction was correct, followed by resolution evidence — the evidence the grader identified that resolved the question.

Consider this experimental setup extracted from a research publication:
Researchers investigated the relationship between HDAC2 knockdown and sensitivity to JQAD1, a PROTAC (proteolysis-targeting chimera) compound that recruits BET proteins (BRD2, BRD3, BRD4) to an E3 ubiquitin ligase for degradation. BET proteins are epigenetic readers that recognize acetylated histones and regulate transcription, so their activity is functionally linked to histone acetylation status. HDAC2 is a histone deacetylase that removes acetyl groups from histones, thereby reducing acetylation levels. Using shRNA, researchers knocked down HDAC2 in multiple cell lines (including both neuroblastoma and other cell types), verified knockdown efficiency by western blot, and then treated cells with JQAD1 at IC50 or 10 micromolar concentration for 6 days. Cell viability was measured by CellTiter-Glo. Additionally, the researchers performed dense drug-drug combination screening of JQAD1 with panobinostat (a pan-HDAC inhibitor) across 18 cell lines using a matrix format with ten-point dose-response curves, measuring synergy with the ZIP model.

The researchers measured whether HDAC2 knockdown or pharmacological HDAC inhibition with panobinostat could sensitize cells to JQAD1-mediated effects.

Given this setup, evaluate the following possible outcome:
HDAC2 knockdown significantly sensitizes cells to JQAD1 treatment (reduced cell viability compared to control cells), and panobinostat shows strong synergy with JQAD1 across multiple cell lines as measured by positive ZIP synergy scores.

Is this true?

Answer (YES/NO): YES